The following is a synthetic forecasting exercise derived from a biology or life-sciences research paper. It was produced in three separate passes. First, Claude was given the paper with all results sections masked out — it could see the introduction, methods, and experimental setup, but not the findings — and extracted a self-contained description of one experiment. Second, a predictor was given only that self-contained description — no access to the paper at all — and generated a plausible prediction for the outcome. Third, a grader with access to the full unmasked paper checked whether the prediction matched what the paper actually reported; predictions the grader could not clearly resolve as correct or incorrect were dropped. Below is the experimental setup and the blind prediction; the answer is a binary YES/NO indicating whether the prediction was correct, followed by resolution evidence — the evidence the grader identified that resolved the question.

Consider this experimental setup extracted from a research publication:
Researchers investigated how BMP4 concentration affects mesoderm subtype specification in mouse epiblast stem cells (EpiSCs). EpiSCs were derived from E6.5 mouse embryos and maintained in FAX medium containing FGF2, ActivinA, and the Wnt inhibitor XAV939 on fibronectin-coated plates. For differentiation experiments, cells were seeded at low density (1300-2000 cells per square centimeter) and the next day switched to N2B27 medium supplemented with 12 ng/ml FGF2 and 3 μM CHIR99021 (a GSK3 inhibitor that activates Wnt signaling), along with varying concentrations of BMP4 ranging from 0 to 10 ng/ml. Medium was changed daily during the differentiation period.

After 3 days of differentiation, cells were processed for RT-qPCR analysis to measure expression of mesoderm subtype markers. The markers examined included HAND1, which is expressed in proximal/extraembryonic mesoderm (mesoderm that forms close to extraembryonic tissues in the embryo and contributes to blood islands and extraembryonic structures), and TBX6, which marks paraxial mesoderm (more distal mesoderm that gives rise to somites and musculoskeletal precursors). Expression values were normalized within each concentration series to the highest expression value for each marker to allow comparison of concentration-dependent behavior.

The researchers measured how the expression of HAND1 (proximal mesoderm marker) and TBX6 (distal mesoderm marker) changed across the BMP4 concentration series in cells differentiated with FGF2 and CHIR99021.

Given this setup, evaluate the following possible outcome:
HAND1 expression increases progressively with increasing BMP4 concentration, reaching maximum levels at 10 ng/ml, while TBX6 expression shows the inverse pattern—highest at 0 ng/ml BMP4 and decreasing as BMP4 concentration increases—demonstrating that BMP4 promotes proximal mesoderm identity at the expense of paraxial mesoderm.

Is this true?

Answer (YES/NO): NO